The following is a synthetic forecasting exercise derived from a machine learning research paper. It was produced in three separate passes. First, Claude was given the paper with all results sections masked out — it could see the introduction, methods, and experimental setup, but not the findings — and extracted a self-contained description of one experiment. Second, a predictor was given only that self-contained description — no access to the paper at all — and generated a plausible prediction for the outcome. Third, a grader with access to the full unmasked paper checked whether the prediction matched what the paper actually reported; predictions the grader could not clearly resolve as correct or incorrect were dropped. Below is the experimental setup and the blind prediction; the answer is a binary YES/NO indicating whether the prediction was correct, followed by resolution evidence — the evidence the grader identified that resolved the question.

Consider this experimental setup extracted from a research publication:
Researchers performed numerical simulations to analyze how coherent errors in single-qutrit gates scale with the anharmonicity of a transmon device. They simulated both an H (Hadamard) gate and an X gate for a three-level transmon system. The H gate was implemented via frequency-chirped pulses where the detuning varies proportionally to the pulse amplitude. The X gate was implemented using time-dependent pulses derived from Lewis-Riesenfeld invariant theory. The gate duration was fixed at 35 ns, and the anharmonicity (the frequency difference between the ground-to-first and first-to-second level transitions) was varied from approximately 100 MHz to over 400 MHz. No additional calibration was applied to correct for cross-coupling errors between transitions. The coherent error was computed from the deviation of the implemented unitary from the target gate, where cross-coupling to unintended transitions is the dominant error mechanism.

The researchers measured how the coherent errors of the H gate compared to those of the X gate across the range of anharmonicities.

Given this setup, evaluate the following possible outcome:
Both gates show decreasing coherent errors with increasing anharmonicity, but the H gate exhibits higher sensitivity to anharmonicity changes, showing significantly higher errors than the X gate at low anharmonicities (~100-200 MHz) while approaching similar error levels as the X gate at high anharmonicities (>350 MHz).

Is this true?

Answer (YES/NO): NO